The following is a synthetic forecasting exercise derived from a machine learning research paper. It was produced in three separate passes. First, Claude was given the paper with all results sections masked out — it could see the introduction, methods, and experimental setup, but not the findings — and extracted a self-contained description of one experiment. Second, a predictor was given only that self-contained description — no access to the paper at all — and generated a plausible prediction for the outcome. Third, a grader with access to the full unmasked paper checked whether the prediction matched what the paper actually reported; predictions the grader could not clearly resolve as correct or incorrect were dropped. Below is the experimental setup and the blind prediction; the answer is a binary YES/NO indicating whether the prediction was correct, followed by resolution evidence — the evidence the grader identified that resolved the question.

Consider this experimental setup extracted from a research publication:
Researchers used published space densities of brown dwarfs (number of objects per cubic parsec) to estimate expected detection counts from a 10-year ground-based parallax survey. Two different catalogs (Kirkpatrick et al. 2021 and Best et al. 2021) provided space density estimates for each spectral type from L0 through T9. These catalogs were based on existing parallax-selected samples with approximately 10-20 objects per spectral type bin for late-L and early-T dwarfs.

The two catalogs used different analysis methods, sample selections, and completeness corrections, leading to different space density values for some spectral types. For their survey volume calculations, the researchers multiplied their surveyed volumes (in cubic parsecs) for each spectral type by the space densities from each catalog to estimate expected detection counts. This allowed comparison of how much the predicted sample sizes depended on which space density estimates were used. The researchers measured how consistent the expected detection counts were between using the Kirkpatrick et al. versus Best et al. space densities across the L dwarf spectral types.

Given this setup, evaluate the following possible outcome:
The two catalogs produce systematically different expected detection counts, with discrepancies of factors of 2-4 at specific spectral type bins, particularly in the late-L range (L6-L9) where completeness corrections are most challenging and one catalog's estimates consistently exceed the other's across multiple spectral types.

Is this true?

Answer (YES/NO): NO